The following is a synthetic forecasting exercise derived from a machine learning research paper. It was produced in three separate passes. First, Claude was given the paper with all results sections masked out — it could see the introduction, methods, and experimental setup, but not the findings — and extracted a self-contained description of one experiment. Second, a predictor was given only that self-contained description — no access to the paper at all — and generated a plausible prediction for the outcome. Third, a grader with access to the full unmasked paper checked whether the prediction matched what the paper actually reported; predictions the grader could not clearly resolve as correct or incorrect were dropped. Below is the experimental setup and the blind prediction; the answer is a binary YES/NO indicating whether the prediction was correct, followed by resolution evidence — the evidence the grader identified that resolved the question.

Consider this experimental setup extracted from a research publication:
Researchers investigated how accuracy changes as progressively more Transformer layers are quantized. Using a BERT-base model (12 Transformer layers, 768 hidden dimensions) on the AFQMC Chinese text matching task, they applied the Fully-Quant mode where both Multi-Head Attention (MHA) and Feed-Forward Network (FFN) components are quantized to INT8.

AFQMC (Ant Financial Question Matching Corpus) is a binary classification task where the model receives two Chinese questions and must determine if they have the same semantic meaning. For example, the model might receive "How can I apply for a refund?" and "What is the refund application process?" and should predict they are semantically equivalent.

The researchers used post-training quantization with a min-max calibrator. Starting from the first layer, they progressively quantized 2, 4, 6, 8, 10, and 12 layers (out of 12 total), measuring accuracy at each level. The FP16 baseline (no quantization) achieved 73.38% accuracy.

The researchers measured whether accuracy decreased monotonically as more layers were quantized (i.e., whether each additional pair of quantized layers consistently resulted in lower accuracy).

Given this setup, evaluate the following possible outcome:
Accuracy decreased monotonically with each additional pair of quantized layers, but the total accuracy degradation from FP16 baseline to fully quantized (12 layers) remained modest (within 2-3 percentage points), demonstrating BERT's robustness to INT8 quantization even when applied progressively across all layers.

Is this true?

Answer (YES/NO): NO